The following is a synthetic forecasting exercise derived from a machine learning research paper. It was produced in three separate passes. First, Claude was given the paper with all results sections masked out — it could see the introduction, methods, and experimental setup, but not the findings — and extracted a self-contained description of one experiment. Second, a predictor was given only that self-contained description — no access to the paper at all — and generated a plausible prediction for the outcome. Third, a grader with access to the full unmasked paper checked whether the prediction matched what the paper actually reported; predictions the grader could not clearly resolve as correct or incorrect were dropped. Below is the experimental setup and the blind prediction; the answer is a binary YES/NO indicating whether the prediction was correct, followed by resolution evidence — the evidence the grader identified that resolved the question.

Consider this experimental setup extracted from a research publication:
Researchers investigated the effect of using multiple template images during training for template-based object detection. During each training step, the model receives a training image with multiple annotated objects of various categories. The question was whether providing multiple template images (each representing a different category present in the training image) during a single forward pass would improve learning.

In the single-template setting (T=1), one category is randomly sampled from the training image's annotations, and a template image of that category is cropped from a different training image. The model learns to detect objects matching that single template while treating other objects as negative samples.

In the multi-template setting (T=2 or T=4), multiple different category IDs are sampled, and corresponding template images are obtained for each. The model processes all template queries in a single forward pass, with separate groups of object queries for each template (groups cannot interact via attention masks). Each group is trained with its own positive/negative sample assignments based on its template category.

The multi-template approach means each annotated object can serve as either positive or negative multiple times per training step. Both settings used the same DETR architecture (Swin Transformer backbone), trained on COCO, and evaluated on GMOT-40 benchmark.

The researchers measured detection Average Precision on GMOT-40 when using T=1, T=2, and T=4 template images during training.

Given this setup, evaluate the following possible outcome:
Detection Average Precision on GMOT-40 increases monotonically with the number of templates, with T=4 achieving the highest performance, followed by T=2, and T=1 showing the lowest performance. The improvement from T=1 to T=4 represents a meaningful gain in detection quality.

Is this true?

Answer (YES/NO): NO